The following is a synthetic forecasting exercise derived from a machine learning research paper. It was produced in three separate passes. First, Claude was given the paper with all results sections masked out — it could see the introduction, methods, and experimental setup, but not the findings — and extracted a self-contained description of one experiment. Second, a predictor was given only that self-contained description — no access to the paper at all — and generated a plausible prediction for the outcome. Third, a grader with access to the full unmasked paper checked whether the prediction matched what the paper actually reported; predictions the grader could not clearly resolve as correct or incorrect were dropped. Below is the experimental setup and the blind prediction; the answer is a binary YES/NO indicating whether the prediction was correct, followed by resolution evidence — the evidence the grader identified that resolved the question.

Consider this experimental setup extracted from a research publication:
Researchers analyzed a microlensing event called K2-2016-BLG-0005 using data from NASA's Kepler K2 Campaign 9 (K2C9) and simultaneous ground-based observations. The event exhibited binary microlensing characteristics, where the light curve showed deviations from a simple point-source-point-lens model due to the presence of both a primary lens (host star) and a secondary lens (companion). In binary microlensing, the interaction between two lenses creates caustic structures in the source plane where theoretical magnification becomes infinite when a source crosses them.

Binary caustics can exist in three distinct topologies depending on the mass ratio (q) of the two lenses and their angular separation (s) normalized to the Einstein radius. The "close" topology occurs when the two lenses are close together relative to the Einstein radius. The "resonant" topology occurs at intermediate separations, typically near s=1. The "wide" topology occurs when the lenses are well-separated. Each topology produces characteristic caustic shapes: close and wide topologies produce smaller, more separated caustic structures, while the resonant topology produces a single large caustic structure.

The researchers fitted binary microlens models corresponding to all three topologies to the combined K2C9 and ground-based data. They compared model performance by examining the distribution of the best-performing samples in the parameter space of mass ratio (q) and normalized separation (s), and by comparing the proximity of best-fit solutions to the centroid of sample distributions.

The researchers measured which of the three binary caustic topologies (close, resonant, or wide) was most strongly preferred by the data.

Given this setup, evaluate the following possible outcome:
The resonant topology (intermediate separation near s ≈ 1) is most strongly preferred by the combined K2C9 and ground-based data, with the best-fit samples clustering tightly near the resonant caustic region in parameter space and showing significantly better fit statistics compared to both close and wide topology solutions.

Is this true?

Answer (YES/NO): NO